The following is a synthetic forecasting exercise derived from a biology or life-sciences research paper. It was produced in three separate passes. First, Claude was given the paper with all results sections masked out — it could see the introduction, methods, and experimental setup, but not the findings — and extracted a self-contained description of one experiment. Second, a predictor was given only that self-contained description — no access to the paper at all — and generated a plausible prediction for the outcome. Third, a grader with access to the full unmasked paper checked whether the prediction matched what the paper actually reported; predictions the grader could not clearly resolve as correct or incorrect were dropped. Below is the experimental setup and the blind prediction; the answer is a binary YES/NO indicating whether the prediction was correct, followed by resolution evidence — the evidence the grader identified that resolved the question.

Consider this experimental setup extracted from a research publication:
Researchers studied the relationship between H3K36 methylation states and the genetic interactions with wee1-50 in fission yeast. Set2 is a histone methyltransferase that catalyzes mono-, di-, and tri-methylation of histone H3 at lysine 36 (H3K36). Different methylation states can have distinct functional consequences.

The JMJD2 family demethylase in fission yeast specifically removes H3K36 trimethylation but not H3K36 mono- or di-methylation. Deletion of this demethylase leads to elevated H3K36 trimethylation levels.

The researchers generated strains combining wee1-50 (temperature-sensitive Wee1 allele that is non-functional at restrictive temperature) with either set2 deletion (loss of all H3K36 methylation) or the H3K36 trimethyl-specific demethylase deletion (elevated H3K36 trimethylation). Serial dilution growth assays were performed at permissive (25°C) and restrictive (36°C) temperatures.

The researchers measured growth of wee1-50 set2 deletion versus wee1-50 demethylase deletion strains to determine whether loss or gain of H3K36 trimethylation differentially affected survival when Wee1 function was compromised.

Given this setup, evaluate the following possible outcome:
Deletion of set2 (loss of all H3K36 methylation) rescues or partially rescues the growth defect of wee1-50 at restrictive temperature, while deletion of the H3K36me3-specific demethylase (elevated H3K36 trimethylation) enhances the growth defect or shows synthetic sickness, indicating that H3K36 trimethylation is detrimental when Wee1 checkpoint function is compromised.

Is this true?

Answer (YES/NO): NO